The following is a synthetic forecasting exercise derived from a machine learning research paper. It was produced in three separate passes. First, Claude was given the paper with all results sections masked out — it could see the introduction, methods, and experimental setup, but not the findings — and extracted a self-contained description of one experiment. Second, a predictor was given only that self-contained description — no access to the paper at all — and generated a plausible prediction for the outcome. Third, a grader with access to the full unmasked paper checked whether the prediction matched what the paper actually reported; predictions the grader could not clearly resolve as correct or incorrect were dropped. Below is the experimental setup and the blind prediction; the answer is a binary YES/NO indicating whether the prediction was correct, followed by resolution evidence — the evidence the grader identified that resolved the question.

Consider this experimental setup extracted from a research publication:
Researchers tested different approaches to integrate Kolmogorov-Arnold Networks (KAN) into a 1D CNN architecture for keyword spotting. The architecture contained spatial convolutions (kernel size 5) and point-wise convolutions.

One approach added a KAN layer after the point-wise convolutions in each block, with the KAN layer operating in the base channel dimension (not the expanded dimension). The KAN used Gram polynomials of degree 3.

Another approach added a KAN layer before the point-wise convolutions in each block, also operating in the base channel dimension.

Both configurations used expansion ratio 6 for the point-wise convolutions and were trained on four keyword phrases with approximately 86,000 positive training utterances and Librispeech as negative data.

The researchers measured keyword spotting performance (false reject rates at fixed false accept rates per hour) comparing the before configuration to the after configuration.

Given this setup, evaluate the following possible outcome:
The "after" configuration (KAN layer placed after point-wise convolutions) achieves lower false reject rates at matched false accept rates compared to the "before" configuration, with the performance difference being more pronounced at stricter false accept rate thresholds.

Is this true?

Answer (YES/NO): YES